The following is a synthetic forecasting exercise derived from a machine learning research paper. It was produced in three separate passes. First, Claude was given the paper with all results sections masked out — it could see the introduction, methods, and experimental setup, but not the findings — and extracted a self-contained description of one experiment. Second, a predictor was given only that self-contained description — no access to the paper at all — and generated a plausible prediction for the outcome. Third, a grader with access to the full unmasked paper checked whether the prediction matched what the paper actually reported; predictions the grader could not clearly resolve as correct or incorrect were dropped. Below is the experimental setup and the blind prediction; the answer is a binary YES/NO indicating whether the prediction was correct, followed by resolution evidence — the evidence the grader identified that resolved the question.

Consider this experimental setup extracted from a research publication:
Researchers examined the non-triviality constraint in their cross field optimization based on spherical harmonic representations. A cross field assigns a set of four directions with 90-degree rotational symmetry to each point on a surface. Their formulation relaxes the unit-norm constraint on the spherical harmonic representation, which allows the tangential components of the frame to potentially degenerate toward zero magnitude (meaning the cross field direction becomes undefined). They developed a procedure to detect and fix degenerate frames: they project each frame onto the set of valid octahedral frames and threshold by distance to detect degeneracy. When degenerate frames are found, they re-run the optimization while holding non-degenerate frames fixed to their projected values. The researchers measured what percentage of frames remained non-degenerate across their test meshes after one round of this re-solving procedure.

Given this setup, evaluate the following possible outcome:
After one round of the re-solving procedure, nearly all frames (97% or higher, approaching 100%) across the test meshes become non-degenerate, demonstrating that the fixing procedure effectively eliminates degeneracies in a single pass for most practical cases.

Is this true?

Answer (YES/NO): YES